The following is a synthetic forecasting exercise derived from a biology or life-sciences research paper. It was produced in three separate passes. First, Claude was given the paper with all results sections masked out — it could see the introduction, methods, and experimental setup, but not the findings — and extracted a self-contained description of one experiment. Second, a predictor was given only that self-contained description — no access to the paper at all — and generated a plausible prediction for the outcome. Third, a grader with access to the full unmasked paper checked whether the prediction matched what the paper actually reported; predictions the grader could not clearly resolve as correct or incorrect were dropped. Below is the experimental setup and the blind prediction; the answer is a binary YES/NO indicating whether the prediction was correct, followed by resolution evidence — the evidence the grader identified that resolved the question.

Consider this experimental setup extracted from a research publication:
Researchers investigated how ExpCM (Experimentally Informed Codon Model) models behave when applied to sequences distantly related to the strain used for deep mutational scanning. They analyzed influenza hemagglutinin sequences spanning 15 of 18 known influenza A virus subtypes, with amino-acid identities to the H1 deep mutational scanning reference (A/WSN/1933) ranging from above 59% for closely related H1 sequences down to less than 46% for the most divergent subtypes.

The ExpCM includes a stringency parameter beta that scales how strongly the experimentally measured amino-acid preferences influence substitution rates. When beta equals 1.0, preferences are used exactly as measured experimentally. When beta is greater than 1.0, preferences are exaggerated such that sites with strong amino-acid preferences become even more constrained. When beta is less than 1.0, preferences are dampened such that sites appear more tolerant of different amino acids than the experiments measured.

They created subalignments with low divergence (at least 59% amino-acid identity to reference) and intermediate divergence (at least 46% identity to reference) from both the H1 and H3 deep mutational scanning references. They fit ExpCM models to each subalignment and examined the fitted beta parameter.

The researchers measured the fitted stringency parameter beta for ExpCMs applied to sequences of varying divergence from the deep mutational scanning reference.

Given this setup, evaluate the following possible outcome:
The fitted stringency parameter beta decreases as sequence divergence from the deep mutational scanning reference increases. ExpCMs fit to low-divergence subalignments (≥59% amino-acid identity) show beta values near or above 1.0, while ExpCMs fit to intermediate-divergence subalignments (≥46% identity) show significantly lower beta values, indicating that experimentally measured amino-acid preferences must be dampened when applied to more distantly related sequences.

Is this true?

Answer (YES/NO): YES